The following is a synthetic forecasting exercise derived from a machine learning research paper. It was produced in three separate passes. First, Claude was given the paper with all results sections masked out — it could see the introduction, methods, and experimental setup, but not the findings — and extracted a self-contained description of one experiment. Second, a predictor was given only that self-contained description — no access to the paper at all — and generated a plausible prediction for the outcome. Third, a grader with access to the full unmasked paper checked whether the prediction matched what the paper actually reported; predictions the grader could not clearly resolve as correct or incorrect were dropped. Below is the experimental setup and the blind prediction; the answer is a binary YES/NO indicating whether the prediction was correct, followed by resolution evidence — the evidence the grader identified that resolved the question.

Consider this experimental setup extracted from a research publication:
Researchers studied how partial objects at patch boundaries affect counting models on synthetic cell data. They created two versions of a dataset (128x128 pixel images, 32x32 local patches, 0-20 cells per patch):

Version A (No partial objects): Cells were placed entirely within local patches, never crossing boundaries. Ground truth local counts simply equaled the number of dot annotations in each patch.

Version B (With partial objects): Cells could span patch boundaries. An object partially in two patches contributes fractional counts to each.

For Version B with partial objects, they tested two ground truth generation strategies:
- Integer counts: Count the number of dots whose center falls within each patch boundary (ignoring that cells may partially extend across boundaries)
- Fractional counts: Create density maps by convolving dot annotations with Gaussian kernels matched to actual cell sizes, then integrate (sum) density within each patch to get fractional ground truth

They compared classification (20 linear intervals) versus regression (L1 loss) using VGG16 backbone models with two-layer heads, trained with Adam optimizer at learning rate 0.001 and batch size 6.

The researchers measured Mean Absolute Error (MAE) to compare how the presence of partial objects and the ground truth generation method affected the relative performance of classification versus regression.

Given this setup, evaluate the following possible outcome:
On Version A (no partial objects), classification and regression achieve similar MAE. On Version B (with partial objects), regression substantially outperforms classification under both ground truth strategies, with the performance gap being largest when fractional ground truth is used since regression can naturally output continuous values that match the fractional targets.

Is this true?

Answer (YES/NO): NO